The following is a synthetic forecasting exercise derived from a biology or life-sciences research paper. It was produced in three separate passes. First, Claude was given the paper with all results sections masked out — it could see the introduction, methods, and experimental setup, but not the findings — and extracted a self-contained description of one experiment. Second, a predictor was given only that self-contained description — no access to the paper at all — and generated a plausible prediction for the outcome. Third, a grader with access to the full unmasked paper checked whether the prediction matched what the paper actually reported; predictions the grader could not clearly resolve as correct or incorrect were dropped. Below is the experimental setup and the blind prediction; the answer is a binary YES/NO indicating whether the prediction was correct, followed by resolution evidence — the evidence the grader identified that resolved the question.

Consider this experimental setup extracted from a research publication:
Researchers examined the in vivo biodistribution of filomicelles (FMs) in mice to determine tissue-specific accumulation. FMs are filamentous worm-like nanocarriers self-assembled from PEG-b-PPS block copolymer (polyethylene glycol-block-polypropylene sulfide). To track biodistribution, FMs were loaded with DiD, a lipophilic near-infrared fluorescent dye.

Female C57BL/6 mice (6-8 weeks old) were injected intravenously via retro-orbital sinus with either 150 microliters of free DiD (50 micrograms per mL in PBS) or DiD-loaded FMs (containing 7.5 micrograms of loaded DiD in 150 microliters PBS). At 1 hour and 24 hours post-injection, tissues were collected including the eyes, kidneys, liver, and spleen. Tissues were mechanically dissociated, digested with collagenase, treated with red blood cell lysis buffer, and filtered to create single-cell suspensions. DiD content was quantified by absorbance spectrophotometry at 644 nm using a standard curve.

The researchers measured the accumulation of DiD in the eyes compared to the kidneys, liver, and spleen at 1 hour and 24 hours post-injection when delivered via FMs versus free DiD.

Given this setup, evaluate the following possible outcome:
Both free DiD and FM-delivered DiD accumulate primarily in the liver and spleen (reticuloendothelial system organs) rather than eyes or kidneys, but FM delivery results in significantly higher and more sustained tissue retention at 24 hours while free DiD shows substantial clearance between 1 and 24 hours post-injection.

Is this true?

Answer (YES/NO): NO